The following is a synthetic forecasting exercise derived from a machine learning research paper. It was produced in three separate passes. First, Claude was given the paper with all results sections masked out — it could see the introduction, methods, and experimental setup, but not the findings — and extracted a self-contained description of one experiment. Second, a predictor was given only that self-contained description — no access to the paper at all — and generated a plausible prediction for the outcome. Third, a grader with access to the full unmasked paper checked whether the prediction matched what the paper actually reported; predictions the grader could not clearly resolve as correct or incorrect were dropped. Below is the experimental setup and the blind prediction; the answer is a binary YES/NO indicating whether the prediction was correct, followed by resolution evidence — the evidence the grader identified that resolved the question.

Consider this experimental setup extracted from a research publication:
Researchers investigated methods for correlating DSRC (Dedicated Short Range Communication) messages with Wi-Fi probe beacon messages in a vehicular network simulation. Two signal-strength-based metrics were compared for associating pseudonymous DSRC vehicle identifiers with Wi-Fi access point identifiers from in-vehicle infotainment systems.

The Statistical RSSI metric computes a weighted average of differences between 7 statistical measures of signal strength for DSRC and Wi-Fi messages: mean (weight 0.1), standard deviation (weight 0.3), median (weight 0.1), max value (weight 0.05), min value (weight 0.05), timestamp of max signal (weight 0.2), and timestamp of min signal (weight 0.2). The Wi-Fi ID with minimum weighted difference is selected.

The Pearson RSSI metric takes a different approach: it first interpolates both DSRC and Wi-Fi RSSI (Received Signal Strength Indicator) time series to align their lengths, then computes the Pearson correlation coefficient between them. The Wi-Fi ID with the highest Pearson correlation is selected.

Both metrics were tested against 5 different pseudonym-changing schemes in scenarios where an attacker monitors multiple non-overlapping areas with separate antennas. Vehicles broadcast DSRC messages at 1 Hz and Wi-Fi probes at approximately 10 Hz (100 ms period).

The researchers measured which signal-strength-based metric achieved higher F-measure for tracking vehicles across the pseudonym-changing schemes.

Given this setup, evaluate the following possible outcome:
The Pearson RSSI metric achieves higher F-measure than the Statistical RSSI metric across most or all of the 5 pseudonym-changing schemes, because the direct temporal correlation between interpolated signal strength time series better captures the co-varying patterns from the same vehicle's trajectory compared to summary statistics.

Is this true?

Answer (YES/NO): YES